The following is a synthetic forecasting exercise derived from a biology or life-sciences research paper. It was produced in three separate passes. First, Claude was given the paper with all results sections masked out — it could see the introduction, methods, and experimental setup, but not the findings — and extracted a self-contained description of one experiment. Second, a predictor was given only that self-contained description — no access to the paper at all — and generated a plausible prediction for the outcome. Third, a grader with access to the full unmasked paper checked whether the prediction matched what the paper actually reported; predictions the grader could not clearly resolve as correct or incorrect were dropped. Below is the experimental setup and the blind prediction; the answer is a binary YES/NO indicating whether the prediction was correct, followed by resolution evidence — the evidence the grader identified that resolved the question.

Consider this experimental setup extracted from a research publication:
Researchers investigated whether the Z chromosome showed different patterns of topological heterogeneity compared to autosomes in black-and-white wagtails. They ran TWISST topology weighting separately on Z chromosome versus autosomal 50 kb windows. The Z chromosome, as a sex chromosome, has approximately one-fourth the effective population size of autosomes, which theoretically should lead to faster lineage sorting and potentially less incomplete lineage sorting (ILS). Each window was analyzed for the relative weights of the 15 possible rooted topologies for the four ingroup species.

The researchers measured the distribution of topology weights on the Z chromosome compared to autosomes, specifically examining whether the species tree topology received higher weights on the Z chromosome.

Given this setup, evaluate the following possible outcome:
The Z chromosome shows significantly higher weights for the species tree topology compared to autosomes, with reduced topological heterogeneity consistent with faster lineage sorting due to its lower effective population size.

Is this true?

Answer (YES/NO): NO